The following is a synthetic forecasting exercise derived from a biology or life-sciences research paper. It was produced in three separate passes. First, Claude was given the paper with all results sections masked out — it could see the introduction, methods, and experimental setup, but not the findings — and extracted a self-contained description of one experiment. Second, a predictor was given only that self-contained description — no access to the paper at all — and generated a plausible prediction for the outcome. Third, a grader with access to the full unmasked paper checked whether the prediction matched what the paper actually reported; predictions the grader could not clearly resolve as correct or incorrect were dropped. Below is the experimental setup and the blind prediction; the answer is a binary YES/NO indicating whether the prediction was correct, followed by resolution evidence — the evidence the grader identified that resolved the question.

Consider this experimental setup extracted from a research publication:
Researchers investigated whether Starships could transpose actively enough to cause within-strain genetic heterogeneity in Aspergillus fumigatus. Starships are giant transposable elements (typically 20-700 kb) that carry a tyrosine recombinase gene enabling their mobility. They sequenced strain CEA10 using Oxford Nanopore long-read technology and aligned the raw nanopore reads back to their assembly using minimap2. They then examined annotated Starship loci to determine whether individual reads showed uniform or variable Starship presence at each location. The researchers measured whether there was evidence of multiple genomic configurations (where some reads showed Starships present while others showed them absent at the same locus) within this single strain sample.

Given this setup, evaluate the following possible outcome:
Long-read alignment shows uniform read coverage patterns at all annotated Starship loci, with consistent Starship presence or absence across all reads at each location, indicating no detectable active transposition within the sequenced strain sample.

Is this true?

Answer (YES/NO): NO